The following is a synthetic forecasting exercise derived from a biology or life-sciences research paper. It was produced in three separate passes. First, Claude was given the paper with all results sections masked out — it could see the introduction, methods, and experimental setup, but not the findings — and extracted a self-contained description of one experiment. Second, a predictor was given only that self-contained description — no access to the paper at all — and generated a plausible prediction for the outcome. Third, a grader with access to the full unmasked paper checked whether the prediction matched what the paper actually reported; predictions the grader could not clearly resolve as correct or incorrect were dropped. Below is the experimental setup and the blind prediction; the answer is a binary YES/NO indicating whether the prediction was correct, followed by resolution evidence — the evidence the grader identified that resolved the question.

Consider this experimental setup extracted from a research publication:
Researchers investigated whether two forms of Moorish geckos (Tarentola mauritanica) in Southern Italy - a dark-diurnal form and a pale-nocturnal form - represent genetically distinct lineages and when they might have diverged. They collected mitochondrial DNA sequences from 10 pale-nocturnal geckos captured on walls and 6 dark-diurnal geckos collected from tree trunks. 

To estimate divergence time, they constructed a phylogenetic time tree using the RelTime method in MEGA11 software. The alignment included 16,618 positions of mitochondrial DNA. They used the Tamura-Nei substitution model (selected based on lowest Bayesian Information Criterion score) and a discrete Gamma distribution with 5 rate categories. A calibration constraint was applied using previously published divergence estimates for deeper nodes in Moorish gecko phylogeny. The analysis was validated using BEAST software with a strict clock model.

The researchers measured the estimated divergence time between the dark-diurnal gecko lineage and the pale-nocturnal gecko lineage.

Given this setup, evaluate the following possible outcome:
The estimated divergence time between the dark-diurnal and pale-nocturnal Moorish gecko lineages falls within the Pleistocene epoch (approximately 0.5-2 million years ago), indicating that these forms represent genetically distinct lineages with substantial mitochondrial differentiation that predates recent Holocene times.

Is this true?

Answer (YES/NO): NO